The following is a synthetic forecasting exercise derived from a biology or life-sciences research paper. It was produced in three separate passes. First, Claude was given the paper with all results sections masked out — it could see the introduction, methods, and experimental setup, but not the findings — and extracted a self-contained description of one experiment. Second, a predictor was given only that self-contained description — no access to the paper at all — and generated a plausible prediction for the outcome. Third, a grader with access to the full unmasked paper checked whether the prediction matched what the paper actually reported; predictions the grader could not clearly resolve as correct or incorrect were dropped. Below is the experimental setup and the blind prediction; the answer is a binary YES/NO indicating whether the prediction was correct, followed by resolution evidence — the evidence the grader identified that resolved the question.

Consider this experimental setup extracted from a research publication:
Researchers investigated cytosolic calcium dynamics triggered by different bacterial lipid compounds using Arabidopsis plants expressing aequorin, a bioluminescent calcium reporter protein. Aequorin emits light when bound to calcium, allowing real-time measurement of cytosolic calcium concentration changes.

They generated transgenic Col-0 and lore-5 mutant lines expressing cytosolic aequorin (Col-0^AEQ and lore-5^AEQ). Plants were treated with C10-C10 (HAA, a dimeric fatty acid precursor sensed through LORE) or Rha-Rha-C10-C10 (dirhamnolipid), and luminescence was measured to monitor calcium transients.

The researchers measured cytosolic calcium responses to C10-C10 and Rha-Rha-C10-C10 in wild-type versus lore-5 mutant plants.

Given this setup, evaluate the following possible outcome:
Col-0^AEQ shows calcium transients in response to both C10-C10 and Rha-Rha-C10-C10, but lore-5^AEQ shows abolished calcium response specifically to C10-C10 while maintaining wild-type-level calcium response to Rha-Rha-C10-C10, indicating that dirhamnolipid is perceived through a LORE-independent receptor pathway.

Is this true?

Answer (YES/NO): NO